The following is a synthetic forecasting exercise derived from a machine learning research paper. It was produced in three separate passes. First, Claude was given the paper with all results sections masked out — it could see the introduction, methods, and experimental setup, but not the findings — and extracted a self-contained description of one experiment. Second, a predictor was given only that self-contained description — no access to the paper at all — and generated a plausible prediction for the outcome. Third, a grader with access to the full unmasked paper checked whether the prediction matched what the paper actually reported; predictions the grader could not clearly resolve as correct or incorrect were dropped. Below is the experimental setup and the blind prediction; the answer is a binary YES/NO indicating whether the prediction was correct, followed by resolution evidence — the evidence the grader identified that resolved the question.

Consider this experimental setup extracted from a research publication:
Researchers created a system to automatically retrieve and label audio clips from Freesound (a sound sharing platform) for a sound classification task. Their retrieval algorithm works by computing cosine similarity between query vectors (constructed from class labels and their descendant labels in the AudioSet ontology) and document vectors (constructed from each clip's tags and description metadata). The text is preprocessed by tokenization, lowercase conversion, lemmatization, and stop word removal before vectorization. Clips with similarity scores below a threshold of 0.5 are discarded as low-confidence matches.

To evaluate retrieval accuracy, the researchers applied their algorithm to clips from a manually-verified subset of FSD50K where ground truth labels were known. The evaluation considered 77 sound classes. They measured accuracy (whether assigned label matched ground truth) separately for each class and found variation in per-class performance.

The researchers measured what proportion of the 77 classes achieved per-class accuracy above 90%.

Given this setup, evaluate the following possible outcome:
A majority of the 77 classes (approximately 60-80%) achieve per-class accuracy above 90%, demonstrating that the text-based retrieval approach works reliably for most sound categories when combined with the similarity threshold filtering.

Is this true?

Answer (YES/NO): YES